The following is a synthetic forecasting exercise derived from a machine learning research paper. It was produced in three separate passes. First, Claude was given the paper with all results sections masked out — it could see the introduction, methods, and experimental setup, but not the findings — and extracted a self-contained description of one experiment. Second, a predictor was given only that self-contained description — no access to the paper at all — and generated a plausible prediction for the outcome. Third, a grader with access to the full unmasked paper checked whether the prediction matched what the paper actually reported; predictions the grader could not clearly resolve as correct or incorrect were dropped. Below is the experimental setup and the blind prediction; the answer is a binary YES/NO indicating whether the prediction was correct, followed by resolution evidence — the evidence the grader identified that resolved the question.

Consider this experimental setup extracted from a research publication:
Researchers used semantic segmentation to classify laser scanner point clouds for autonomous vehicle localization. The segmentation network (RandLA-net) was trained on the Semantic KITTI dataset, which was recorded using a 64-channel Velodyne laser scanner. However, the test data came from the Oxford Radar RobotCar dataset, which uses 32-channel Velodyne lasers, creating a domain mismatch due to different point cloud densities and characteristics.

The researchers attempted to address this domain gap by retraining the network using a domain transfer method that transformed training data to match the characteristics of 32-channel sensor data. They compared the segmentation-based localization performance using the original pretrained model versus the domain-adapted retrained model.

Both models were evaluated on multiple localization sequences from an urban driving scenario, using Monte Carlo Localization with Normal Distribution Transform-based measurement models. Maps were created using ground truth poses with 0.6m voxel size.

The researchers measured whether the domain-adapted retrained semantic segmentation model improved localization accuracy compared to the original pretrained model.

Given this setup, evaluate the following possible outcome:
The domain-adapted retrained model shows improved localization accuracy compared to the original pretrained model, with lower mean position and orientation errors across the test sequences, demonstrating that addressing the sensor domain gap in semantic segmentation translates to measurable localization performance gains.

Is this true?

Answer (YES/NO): NO